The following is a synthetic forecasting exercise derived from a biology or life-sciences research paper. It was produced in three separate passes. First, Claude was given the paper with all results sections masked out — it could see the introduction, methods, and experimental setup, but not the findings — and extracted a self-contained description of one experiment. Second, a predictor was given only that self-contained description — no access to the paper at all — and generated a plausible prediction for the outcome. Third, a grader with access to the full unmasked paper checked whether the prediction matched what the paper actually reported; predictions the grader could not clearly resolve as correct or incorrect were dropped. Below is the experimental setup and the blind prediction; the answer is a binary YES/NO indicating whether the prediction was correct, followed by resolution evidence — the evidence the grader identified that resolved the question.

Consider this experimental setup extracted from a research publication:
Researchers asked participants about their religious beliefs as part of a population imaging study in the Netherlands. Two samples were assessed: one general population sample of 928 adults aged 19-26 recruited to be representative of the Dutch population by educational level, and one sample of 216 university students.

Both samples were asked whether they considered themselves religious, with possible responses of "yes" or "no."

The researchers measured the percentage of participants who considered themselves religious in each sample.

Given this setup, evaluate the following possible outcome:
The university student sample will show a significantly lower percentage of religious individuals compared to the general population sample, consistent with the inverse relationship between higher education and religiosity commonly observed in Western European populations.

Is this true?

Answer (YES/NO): NO